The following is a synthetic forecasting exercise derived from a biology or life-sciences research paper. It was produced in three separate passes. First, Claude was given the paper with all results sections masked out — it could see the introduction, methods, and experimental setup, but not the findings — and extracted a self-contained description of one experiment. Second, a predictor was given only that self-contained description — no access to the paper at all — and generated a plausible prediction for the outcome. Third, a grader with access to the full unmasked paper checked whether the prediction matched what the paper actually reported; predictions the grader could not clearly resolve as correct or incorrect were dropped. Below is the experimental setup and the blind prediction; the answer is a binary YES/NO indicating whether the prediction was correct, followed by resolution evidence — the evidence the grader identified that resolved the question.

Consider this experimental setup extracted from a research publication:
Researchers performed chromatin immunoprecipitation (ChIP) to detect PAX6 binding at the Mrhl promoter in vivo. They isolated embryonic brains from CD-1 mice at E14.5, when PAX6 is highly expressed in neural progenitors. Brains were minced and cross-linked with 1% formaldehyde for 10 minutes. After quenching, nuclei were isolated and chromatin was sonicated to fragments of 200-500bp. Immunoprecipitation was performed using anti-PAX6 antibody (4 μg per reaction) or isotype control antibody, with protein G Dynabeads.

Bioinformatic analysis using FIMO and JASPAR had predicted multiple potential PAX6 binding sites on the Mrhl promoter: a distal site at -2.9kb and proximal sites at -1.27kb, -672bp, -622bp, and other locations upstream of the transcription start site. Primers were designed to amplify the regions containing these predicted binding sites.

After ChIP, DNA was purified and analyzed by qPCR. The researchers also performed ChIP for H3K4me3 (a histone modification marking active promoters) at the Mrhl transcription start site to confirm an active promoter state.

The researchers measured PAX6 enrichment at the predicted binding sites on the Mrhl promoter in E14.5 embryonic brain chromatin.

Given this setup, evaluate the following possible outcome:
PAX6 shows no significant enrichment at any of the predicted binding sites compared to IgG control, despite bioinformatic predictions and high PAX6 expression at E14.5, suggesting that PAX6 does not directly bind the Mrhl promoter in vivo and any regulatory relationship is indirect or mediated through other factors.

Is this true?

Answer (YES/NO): NO